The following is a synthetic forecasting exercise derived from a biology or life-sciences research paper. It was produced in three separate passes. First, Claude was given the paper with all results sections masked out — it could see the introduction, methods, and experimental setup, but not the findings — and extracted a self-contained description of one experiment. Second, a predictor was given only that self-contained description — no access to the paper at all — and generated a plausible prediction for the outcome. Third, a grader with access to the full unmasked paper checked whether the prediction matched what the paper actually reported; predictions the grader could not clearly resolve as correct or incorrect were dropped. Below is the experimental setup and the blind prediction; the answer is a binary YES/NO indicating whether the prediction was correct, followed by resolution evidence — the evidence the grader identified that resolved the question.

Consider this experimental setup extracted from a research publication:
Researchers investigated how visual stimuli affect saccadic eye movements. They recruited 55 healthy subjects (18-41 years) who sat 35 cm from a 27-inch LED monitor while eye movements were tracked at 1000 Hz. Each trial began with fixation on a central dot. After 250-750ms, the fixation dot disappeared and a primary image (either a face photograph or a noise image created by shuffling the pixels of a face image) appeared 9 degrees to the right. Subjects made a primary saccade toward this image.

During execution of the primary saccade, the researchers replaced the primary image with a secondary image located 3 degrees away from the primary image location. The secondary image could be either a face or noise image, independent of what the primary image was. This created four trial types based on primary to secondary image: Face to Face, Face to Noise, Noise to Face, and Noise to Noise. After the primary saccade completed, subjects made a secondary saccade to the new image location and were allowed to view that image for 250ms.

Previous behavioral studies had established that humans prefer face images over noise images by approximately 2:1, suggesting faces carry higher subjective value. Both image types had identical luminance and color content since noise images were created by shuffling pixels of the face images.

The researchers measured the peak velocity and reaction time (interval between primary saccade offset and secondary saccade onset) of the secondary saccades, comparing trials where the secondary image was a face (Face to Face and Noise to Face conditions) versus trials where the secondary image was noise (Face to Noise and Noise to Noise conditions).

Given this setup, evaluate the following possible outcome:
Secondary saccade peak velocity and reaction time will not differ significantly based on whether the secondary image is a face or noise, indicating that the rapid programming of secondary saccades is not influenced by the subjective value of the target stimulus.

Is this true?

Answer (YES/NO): NO